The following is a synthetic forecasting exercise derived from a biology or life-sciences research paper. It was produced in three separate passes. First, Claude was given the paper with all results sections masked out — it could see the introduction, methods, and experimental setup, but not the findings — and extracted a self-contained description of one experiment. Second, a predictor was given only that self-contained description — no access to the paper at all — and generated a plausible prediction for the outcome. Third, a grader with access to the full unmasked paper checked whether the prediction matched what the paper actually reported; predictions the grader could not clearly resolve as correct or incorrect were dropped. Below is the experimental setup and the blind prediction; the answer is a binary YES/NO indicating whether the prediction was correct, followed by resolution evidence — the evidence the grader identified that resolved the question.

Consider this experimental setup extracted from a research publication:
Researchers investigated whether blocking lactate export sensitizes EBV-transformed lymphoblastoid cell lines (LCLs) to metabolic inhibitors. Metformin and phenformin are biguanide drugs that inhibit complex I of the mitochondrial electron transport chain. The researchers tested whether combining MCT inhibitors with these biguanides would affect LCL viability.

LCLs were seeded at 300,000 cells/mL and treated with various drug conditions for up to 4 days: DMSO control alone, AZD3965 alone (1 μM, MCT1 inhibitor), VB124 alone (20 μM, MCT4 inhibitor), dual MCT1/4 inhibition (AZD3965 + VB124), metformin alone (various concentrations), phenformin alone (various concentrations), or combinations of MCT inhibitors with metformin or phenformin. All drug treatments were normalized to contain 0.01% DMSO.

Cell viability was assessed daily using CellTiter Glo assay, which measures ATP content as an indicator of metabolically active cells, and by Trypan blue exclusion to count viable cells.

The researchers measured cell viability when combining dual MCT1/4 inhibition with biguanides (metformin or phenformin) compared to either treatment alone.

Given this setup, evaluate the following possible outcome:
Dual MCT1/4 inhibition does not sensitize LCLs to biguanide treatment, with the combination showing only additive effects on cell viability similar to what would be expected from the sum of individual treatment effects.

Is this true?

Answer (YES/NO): NO